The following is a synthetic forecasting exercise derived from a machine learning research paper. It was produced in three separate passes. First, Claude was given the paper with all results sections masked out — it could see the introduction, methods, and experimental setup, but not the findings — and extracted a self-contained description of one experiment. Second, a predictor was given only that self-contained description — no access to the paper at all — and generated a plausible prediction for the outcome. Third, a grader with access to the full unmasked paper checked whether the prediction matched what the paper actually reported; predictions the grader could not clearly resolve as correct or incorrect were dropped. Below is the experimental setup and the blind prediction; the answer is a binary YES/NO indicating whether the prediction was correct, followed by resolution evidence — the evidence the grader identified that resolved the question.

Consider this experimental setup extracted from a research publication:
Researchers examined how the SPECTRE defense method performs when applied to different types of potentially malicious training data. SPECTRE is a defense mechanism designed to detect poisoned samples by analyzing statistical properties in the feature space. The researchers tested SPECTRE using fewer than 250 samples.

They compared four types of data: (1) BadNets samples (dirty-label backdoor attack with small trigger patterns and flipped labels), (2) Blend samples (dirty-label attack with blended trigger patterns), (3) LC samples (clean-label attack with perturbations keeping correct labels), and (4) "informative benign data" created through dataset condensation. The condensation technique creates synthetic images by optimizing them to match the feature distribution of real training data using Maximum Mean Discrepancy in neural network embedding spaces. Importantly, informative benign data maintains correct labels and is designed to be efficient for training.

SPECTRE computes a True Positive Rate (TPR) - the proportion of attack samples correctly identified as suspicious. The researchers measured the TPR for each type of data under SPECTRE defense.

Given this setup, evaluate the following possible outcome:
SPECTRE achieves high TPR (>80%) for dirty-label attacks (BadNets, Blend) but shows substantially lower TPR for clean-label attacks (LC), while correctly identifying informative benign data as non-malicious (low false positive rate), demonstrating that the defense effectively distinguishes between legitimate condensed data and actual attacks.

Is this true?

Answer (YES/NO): NO